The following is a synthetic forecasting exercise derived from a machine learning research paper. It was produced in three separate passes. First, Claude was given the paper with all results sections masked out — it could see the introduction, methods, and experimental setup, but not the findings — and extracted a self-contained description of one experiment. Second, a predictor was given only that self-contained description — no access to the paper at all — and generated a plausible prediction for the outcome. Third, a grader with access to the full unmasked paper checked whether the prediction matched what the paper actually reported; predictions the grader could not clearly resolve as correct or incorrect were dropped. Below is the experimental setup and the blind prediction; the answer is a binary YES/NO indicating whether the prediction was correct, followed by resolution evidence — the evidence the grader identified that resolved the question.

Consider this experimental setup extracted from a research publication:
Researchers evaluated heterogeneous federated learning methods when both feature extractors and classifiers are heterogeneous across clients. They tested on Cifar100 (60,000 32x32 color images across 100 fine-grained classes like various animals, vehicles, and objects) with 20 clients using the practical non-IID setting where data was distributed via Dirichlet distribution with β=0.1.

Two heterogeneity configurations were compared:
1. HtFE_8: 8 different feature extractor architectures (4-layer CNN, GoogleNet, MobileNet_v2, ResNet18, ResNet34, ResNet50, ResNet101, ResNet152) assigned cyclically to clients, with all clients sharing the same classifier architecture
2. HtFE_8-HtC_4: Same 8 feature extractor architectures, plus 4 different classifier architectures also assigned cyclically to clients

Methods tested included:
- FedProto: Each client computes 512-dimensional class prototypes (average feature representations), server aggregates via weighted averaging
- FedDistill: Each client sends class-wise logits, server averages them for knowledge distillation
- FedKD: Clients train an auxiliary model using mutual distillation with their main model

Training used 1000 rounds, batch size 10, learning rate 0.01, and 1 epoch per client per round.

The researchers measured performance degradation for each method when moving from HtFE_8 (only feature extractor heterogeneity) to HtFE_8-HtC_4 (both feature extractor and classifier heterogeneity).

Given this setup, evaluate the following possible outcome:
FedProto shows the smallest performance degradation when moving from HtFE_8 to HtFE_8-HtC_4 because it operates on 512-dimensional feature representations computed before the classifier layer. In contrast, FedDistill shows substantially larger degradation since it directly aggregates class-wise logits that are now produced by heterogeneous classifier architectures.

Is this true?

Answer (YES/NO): NO